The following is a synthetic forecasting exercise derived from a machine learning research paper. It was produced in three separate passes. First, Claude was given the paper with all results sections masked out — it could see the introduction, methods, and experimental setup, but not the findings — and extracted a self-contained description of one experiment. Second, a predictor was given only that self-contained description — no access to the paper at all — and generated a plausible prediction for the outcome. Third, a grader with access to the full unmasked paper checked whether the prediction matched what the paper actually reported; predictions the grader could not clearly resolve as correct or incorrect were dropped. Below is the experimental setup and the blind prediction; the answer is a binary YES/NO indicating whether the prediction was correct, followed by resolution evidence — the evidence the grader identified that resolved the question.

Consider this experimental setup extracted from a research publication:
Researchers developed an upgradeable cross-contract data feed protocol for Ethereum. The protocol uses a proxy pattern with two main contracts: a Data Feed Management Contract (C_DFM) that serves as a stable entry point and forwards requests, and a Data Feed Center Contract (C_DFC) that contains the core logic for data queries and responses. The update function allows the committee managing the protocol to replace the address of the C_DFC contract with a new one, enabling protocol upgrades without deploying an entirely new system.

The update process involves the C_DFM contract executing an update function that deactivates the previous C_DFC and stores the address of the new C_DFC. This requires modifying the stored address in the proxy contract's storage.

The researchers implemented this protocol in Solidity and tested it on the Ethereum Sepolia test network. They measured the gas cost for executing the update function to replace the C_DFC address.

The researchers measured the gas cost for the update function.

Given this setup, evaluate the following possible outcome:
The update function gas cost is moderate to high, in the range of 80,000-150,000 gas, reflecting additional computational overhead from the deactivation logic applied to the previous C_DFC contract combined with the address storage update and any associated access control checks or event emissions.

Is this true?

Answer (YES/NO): NO